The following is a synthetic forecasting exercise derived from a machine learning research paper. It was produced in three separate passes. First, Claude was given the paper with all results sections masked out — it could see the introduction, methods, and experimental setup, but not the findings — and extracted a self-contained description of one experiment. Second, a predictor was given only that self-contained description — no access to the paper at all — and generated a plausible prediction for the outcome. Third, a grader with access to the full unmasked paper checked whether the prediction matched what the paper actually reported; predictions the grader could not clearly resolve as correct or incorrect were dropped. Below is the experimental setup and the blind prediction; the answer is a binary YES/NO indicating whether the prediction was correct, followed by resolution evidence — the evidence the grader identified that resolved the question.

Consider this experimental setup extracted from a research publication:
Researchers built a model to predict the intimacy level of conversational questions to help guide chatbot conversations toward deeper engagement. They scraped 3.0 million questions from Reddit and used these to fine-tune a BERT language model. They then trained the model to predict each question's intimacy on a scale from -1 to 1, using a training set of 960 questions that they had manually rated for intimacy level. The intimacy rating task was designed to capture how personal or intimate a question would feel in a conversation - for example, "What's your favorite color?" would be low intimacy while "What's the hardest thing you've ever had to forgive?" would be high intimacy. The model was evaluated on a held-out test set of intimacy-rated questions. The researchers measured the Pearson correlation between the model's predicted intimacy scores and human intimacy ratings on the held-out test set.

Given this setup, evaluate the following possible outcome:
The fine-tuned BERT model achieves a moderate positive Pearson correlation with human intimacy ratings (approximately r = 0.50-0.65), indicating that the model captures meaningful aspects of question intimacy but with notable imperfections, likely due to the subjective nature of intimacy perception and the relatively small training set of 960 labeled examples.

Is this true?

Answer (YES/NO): NO